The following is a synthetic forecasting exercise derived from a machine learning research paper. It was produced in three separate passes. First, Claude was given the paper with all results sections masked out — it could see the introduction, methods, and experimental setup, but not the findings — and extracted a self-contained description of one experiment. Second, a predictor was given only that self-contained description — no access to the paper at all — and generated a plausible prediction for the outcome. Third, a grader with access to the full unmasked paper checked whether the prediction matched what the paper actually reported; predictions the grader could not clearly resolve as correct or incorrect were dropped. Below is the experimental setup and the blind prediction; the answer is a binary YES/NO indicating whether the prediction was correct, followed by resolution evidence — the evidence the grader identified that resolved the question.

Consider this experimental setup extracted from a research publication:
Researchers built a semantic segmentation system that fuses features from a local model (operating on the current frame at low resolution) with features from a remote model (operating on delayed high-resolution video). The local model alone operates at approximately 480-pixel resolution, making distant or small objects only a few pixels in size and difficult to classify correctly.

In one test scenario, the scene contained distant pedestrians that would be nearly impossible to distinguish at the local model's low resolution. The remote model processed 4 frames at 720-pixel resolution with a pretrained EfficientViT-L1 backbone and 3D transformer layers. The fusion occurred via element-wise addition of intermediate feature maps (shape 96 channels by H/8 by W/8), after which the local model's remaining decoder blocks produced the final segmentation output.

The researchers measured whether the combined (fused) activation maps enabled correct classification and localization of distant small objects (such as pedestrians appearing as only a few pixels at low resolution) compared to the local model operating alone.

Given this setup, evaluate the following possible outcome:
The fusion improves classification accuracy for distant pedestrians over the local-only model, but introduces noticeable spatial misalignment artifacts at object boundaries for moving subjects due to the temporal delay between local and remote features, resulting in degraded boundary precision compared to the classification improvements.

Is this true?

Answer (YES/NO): NO